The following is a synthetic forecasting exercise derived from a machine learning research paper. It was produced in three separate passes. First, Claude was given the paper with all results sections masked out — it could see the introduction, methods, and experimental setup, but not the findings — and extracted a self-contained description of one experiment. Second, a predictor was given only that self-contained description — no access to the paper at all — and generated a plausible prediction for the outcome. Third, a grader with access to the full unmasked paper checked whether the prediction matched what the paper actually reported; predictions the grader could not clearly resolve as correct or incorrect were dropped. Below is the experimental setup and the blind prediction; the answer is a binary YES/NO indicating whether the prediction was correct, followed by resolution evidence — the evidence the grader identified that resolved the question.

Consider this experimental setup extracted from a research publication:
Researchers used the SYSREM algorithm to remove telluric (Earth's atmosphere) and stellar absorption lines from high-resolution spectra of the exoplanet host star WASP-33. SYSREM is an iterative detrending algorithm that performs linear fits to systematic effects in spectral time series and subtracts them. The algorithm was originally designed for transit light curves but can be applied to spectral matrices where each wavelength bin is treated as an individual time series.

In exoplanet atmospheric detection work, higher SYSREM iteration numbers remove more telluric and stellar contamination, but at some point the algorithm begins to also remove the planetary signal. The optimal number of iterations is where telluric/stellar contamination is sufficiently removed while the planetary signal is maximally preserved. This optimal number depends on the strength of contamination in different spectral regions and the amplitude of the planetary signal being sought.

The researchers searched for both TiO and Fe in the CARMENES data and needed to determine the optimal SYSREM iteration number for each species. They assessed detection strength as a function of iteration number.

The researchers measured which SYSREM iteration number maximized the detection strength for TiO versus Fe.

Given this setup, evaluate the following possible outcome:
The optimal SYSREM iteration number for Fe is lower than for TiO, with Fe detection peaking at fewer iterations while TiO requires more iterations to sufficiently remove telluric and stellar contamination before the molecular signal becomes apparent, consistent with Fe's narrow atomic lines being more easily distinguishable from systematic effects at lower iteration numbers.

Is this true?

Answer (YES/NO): YES